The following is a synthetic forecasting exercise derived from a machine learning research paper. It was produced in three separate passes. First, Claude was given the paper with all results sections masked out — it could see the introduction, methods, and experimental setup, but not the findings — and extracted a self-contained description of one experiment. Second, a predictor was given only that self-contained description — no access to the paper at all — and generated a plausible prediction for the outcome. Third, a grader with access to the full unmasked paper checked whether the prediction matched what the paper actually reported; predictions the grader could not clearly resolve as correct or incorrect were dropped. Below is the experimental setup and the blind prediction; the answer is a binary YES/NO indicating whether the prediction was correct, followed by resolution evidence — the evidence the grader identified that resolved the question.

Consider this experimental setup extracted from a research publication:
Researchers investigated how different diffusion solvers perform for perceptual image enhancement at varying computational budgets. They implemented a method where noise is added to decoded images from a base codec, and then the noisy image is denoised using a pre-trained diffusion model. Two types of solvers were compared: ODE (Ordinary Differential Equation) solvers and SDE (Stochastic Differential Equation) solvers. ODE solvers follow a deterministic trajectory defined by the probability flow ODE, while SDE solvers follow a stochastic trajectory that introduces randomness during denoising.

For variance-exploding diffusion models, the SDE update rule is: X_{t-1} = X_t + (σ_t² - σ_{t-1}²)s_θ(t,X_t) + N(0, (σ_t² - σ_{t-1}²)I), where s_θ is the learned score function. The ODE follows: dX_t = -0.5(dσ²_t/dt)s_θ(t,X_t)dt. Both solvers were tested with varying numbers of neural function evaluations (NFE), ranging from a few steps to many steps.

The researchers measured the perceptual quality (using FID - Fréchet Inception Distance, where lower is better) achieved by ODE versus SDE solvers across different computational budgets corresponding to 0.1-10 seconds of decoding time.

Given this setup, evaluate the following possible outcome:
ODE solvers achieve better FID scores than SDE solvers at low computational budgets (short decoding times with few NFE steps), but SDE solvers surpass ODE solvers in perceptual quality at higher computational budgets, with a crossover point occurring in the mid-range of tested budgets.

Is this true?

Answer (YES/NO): YES